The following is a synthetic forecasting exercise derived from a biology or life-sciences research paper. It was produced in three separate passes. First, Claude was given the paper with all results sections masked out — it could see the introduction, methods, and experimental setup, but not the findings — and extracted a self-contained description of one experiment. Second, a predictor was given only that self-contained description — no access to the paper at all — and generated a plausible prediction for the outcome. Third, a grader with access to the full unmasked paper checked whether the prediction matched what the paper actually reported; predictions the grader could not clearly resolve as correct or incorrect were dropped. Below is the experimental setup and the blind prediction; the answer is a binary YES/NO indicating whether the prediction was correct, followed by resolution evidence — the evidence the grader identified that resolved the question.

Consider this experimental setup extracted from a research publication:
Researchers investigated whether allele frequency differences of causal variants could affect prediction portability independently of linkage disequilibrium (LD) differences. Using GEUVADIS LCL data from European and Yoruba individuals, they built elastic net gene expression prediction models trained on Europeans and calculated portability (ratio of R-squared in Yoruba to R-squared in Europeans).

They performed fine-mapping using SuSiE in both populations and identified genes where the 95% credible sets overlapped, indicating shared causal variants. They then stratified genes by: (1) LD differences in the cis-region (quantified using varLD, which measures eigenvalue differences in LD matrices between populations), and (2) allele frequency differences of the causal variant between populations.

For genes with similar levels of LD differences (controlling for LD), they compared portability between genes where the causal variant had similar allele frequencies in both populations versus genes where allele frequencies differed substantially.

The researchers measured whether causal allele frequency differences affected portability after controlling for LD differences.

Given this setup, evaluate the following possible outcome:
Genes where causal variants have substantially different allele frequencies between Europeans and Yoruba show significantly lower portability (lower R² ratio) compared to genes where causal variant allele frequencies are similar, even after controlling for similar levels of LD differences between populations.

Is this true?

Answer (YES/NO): YES